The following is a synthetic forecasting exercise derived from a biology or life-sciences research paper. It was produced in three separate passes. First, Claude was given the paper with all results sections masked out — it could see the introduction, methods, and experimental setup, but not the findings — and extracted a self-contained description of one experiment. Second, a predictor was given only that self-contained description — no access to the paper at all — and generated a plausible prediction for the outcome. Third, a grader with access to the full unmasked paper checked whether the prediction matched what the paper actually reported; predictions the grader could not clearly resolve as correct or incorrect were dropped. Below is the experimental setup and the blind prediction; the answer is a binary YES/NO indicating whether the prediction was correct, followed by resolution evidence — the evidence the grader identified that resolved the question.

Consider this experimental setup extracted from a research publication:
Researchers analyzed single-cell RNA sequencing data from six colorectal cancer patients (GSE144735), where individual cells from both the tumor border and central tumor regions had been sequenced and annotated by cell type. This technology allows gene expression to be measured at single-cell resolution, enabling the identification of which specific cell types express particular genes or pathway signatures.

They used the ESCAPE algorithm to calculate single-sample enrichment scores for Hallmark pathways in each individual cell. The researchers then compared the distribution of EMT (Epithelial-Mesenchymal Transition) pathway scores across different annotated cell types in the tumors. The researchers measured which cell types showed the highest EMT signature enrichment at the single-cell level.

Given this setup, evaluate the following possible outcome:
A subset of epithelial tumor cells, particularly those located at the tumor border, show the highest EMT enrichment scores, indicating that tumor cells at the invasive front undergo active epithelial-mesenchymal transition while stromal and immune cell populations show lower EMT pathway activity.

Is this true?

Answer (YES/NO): NO